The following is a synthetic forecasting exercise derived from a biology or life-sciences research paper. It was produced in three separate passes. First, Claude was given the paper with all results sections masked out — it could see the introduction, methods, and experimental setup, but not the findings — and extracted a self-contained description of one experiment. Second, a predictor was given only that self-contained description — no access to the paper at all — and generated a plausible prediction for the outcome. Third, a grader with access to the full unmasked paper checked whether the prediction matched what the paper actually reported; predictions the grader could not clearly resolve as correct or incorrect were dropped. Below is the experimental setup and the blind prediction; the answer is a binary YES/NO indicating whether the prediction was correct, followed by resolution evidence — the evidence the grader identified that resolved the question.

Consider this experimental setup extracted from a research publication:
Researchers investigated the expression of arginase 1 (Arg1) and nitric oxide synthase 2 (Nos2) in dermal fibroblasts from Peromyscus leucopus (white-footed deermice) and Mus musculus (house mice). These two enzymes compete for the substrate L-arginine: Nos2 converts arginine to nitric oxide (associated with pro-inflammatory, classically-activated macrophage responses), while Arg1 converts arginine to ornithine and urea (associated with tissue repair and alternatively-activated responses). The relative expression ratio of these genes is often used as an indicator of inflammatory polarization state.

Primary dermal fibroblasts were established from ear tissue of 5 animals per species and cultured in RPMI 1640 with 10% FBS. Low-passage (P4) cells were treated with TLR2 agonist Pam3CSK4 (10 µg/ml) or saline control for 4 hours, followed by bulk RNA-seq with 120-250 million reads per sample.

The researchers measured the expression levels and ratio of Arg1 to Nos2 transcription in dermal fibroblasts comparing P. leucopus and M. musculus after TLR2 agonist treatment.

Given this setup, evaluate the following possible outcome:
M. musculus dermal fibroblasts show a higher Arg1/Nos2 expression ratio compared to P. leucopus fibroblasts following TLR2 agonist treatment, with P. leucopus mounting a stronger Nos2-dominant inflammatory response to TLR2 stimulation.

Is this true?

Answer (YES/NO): NO